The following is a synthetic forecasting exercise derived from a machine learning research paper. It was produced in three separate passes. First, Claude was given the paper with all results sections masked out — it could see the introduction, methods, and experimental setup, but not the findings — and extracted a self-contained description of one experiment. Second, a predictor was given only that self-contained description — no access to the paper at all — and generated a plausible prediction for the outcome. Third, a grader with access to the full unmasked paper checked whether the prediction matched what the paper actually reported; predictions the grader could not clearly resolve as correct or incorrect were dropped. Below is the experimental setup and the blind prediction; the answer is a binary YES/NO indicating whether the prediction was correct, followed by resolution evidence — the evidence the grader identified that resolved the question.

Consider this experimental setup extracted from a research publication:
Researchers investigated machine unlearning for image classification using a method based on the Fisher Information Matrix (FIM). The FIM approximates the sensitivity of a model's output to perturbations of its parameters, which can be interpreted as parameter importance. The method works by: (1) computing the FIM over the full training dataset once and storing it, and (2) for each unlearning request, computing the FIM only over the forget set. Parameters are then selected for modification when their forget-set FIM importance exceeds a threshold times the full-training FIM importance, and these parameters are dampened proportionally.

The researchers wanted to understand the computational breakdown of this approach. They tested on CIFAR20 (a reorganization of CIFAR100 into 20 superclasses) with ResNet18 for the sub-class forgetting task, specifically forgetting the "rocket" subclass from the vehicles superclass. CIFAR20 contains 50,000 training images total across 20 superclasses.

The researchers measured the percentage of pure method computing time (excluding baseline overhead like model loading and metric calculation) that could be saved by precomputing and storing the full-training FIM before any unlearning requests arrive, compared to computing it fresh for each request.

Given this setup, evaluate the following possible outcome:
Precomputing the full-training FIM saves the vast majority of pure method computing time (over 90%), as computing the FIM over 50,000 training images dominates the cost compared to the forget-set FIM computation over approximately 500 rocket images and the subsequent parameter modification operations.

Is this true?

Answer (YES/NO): NO